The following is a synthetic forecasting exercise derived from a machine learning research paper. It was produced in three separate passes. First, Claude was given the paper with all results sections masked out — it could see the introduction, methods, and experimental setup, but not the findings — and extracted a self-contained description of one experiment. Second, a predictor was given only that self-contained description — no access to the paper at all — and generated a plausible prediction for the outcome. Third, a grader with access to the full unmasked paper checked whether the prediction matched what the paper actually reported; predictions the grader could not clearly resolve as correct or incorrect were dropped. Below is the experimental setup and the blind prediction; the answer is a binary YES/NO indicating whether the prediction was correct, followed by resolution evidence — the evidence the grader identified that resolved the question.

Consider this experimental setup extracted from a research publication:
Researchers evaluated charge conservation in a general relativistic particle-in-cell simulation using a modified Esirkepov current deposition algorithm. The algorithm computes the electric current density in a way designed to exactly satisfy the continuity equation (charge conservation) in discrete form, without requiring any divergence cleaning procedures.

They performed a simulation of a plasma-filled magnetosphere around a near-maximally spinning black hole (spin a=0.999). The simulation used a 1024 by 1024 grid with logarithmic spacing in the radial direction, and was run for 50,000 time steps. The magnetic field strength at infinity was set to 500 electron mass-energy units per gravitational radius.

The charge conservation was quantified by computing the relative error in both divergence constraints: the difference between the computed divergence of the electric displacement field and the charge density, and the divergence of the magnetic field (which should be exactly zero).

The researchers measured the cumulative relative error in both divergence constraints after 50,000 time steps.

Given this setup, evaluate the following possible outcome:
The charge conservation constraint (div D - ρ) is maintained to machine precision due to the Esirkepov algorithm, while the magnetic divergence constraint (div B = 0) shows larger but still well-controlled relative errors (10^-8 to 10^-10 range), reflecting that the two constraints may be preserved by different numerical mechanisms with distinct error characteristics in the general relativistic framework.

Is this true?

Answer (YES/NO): NO